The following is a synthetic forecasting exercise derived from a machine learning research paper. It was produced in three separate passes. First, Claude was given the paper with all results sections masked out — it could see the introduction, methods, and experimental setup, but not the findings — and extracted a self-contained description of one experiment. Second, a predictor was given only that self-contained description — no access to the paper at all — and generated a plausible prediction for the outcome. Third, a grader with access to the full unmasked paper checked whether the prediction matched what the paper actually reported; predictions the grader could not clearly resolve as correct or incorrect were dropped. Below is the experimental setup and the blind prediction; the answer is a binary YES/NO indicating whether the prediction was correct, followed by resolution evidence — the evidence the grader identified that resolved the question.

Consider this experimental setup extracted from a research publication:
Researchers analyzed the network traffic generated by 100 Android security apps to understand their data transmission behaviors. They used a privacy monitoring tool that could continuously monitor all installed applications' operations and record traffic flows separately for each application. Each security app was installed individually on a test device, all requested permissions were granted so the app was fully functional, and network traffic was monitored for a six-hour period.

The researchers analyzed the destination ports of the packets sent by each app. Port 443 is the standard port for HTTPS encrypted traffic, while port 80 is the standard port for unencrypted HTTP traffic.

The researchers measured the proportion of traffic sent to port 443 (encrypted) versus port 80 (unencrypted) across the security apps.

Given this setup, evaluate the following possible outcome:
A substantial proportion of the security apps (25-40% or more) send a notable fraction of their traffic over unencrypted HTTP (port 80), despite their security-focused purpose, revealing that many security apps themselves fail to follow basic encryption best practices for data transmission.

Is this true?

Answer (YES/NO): NO